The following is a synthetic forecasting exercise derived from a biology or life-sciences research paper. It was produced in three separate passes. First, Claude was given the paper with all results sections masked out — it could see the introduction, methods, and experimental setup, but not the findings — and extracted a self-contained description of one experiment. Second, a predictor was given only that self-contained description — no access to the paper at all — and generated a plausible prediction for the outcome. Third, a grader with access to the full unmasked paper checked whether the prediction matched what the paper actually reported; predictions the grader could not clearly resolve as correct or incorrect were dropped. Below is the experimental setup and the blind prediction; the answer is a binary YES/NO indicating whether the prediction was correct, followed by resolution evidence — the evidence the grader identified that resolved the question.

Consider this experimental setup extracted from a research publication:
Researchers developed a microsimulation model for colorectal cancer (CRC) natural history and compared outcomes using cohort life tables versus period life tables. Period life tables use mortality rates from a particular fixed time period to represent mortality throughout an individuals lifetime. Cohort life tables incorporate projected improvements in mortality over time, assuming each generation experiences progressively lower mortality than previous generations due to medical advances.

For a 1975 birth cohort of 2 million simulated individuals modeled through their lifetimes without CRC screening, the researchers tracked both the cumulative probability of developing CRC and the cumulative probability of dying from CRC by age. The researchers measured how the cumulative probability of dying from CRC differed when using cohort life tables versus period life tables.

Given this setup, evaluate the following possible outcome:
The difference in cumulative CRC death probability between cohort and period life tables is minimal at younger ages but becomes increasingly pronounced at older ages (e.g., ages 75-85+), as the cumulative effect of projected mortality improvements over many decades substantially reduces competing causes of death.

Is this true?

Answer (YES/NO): YES